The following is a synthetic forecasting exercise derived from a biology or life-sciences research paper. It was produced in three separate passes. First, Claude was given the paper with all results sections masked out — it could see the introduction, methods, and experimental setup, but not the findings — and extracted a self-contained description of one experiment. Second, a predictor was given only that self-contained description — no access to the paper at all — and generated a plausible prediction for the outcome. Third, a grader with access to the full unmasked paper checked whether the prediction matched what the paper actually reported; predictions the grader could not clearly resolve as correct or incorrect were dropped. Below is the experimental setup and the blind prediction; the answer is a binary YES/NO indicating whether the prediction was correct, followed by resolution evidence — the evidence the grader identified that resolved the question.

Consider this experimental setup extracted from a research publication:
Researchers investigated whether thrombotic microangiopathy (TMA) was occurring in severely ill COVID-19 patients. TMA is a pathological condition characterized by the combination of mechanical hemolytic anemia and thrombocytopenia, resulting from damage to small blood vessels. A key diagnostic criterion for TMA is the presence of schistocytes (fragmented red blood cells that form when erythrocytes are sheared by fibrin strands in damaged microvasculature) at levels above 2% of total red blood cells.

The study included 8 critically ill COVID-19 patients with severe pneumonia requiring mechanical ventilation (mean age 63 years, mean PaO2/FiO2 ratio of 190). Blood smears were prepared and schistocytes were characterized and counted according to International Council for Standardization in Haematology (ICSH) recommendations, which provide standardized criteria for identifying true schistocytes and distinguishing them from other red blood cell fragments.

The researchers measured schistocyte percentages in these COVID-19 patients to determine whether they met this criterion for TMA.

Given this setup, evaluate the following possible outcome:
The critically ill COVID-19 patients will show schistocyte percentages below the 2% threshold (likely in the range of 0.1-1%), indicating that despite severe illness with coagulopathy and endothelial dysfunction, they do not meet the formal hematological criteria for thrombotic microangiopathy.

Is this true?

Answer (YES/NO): YES